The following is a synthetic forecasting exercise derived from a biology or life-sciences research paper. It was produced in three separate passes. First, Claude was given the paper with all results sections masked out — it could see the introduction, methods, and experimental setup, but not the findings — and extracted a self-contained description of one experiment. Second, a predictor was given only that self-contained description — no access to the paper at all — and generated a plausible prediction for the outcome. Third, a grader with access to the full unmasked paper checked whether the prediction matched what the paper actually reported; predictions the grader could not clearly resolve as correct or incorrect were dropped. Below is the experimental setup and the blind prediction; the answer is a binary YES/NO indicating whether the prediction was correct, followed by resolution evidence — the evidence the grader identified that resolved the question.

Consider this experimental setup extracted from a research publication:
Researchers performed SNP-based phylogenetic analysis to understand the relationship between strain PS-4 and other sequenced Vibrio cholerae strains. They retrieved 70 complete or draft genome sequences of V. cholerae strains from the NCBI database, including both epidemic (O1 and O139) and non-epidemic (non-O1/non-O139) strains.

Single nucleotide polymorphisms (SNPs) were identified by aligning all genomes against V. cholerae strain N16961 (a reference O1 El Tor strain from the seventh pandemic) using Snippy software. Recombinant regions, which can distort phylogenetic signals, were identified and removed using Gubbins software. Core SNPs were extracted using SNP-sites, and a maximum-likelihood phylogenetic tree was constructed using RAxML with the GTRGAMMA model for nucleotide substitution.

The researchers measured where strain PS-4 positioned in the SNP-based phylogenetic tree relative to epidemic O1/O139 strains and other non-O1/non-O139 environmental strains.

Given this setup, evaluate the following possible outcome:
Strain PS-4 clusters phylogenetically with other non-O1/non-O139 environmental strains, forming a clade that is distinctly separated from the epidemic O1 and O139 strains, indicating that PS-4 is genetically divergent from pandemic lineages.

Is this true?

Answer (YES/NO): YES